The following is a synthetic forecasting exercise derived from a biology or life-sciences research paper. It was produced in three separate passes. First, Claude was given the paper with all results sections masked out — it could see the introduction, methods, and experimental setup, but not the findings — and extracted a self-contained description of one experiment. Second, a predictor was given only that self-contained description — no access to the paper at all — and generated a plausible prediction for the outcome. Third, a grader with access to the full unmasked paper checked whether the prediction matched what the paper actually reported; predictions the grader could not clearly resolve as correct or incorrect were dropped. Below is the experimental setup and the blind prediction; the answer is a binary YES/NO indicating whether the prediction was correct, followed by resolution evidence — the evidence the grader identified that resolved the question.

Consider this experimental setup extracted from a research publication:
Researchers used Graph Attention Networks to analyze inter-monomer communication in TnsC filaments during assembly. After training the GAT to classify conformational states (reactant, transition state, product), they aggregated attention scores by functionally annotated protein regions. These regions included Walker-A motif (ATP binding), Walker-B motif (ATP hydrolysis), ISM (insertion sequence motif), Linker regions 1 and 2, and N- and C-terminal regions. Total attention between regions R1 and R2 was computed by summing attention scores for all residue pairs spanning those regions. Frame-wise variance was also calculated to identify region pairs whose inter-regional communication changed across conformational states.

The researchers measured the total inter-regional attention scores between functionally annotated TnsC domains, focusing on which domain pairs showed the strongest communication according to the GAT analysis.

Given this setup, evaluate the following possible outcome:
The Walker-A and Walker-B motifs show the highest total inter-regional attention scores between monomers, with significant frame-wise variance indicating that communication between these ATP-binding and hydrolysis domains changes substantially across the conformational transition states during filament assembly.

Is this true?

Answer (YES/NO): NO